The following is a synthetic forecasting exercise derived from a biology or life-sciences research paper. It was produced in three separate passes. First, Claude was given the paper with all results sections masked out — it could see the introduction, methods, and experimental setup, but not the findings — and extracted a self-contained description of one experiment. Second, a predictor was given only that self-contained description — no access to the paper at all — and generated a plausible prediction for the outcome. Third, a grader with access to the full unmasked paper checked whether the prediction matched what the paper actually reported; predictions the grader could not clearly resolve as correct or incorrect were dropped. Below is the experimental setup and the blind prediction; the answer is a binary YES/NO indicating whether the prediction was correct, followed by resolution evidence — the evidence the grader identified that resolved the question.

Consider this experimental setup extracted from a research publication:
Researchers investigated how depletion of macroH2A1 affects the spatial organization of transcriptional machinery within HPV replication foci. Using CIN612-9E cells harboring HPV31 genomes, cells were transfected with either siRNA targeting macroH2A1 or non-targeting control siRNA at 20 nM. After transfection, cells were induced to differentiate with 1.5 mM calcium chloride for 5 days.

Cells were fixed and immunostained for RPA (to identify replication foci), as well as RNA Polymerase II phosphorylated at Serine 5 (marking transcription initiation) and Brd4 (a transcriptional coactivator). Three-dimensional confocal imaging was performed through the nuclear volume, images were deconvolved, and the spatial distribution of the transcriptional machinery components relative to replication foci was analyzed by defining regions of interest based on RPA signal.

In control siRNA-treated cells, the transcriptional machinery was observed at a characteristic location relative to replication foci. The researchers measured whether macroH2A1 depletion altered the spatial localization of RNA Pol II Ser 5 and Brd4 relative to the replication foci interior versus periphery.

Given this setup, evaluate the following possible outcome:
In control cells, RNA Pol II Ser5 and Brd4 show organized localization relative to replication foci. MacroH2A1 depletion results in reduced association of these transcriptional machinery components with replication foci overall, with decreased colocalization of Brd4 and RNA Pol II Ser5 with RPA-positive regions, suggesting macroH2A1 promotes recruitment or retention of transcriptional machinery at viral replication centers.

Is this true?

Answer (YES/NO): NO